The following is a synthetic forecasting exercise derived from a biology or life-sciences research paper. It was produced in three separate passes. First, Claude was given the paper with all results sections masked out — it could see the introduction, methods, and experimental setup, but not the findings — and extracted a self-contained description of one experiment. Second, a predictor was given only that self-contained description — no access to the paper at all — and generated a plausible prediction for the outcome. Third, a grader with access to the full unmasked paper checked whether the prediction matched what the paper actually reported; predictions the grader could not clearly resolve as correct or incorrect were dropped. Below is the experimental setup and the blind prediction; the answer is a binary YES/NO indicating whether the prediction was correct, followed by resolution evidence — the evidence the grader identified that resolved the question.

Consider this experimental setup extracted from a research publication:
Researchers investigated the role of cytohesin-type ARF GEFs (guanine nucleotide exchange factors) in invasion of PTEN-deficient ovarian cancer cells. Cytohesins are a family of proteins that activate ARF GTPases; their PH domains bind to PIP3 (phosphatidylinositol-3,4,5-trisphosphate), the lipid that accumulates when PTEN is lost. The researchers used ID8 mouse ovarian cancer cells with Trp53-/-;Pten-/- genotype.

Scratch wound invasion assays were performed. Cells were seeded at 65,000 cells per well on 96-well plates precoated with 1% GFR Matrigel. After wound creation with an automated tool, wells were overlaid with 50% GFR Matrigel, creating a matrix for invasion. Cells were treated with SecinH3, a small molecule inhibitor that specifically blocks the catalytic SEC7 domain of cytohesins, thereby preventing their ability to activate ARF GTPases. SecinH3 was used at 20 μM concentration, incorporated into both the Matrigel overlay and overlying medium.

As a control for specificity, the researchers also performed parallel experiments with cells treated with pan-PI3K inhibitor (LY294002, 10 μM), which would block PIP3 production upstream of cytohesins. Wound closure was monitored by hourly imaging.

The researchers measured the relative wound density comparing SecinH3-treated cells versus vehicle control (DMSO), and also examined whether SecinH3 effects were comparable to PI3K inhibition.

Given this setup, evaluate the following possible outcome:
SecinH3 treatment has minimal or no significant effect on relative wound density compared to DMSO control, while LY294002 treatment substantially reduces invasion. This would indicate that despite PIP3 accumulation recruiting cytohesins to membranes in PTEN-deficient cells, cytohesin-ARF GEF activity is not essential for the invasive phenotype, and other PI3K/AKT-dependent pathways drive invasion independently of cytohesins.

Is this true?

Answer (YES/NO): NO